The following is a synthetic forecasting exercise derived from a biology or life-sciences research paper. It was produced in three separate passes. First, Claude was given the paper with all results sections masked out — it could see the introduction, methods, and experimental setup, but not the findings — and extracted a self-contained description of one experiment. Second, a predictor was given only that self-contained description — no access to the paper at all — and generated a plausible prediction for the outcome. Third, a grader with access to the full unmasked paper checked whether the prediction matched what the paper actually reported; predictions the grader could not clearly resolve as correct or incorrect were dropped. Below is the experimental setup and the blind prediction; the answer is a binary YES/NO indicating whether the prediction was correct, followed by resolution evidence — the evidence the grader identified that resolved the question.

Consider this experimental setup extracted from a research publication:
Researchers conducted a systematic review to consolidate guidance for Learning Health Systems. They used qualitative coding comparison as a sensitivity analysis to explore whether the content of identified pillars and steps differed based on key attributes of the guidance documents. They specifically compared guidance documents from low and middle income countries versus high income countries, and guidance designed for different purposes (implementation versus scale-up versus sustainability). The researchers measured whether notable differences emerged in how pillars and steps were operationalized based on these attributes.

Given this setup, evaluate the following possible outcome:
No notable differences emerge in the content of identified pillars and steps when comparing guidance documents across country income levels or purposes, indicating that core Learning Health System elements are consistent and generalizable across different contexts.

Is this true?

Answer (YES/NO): NO